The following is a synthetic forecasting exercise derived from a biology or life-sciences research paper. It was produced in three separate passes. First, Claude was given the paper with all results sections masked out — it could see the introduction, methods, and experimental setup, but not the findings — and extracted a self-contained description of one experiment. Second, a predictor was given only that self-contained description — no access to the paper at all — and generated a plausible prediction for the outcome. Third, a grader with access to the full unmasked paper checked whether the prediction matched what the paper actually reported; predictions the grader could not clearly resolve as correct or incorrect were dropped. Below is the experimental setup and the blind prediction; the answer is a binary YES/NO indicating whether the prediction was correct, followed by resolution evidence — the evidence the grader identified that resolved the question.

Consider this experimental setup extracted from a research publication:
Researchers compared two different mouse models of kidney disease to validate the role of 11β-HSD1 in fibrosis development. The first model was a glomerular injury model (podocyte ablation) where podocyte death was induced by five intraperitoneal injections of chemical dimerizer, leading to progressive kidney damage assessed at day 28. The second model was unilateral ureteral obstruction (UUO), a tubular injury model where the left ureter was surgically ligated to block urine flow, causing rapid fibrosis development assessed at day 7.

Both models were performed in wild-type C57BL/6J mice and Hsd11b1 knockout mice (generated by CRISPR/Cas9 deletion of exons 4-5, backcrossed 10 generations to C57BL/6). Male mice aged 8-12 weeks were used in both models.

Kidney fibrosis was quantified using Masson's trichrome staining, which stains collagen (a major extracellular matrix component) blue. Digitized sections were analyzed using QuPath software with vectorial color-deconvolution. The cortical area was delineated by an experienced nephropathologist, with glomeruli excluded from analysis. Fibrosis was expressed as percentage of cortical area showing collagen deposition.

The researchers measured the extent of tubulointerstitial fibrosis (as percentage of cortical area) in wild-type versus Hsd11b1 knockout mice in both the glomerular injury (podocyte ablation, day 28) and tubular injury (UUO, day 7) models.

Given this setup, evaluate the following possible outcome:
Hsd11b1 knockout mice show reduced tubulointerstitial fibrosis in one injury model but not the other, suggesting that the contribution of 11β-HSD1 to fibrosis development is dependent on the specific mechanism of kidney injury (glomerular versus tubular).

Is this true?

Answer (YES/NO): NO